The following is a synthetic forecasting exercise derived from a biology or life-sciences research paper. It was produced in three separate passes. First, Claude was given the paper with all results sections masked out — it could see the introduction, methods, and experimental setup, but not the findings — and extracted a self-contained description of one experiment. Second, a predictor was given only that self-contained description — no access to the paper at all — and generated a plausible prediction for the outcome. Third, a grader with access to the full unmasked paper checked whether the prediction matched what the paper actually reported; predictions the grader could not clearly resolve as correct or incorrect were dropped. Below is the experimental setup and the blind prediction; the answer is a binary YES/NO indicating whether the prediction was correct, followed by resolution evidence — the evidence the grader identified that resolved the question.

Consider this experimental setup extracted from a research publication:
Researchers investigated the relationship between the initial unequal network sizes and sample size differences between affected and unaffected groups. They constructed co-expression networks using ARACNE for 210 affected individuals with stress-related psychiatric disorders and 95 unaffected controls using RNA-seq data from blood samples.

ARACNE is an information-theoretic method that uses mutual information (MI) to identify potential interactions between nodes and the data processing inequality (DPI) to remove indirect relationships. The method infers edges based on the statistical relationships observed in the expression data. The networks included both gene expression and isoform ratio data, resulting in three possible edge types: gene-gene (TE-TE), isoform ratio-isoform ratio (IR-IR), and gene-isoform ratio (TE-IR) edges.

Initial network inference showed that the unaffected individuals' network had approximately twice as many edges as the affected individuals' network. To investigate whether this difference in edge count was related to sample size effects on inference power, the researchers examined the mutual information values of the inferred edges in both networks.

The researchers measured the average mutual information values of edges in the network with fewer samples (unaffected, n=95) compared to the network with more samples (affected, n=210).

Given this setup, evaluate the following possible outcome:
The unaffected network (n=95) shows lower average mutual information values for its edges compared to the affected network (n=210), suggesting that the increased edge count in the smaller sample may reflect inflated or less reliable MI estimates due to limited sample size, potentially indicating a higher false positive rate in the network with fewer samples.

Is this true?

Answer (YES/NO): YES